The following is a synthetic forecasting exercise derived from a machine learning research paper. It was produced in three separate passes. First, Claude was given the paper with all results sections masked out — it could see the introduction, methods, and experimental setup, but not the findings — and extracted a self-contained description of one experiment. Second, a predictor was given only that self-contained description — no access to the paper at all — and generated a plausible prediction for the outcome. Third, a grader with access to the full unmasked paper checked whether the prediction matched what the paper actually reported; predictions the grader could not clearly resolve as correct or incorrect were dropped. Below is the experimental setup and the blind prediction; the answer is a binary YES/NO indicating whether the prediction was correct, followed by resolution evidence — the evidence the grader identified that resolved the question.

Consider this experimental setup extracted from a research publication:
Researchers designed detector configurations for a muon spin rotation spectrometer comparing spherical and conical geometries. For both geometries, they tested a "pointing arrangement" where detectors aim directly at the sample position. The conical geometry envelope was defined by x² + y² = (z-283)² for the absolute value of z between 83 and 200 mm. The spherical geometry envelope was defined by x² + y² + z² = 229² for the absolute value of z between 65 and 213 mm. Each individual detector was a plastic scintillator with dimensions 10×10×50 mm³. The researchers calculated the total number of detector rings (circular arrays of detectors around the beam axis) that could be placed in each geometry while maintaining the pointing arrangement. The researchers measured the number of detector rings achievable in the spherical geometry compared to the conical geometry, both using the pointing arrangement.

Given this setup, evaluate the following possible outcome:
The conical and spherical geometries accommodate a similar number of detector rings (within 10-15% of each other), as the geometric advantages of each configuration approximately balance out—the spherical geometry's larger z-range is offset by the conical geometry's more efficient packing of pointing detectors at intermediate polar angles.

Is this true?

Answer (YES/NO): NO